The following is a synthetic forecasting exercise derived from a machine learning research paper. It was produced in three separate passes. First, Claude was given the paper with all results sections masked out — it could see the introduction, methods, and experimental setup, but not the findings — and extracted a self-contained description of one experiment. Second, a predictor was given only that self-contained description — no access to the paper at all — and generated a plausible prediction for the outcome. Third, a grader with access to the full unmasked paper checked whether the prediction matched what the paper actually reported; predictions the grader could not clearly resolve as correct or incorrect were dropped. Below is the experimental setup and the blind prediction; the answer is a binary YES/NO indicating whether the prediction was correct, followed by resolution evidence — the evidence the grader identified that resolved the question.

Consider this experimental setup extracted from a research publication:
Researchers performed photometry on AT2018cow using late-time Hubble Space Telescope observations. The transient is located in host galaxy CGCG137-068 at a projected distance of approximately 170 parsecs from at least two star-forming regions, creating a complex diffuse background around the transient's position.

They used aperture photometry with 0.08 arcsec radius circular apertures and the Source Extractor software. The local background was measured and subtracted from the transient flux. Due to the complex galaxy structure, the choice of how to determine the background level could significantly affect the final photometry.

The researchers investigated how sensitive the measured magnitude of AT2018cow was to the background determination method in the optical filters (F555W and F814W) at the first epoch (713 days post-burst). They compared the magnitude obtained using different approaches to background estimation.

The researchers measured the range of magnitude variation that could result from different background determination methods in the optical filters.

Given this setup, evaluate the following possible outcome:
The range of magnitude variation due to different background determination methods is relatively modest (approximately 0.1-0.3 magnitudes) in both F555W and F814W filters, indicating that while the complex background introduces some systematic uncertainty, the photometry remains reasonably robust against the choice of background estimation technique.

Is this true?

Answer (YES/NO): NO